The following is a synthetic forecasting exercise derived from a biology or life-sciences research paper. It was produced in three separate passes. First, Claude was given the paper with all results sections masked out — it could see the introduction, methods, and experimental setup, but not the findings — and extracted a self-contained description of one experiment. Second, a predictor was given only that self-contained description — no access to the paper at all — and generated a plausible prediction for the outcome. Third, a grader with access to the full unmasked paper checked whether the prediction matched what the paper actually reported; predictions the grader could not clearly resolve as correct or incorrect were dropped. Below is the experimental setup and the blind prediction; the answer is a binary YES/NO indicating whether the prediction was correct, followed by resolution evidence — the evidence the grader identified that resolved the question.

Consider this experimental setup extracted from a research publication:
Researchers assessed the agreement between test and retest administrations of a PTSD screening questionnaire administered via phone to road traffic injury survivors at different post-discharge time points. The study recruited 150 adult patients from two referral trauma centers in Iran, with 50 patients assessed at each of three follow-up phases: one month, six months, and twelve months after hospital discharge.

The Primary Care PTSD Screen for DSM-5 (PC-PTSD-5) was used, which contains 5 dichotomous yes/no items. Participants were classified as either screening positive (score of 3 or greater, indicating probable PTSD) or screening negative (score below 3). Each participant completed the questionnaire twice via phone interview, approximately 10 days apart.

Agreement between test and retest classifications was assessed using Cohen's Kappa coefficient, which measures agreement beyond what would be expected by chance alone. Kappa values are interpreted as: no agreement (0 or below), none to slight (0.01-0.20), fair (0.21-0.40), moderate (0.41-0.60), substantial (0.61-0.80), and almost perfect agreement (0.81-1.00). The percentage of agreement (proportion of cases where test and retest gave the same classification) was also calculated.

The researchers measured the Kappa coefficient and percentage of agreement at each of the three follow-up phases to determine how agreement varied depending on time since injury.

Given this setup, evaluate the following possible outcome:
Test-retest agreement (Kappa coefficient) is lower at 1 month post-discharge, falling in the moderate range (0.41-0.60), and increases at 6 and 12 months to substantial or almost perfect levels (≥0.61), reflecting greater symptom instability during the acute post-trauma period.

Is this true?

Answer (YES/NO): NO